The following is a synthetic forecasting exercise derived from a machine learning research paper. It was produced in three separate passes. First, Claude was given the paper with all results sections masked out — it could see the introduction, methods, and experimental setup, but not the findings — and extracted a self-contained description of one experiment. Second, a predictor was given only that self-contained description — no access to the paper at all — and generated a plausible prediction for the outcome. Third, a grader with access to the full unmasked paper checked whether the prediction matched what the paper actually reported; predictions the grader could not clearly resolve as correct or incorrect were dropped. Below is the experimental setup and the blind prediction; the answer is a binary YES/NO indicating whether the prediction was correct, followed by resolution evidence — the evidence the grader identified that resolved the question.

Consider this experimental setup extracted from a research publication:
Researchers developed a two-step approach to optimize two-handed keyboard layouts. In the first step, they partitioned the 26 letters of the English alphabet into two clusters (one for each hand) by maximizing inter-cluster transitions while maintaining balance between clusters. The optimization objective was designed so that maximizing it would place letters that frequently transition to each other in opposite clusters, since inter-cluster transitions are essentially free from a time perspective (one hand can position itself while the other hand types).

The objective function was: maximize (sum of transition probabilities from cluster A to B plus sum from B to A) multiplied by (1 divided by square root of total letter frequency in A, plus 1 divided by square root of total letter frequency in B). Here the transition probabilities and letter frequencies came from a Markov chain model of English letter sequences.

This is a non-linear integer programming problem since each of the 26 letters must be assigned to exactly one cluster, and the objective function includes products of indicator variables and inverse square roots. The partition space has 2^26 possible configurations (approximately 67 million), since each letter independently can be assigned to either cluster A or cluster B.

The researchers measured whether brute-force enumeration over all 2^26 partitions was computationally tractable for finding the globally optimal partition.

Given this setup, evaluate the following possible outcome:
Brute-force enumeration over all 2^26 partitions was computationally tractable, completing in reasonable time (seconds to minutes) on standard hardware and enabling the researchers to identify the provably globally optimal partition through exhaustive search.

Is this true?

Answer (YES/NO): YES